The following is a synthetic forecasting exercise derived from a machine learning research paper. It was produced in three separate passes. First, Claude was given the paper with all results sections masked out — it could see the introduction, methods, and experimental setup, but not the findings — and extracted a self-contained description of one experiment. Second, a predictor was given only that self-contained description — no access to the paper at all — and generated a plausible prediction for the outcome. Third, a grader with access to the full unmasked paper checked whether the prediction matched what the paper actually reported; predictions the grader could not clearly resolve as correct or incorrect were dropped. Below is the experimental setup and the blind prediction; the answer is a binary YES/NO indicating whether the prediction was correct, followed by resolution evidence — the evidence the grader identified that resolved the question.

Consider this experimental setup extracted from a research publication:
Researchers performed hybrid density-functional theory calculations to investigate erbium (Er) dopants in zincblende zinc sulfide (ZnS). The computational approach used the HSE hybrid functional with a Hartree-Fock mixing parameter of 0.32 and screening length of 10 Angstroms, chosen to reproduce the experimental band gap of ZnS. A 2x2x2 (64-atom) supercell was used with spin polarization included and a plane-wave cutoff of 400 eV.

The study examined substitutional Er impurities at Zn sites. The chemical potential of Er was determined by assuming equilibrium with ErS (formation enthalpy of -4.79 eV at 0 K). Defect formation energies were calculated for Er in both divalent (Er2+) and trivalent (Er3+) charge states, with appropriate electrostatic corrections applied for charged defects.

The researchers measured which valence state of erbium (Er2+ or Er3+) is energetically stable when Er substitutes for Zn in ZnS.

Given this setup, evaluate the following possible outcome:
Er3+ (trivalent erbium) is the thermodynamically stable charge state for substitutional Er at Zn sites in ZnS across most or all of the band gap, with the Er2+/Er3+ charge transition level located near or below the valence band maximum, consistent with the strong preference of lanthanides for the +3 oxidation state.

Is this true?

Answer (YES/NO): NO